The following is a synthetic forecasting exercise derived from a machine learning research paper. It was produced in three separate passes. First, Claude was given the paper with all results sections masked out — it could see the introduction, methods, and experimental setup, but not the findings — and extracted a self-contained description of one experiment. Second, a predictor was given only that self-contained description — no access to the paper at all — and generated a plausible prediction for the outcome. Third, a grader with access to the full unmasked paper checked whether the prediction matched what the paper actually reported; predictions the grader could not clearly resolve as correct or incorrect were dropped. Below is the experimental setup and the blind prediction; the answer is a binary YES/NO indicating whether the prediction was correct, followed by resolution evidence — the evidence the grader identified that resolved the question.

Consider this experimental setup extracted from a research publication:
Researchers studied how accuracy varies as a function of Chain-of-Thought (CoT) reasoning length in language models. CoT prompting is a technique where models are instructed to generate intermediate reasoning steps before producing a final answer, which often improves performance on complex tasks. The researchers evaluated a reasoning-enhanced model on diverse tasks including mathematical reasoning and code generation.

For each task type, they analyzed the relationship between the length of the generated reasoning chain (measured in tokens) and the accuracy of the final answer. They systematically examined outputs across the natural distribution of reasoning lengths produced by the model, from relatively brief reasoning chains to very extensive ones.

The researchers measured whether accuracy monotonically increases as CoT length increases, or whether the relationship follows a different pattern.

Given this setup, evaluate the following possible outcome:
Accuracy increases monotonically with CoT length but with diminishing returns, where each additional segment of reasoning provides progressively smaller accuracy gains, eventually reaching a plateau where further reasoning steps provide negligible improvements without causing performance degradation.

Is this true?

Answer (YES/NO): NO